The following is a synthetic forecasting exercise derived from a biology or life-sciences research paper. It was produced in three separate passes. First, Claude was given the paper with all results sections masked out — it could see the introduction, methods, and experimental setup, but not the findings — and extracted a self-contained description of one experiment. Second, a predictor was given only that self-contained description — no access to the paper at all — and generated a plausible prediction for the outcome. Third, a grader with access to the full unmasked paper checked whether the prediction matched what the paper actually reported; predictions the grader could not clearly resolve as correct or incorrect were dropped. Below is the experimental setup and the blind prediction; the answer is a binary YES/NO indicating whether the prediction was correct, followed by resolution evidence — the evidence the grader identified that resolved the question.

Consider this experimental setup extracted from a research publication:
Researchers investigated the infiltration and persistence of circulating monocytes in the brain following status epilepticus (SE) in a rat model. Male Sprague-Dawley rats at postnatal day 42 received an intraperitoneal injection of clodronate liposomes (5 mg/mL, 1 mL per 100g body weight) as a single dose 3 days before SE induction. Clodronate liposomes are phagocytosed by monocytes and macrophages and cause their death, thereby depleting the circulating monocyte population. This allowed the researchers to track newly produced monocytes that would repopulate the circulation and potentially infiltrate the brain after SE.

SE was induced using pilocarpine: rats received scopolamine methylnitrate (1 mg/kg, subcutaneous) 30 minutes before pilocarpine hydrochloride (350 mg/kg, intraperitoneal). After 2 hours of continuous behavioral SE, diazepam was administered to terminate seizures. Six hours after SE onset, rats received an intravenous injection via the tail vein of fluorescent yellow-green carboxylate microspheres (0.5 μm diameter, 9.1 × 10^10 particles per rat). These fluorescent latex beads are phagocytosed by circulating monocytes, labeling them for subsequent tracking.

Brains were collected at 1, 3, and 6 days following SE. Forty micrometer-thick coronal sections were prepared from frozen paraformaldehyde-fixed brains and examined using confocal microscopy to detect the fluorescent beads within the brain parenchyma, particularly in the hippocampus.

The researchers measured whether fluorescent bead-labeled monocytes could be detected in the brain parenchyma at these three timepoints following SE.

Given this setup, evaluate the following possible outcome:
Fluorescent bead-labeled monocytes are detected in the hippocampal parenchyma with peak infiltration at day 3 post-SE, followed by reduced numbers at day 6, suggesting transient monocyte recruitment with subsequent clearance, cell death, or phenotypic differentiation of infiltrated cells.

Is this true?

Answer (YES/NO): NO